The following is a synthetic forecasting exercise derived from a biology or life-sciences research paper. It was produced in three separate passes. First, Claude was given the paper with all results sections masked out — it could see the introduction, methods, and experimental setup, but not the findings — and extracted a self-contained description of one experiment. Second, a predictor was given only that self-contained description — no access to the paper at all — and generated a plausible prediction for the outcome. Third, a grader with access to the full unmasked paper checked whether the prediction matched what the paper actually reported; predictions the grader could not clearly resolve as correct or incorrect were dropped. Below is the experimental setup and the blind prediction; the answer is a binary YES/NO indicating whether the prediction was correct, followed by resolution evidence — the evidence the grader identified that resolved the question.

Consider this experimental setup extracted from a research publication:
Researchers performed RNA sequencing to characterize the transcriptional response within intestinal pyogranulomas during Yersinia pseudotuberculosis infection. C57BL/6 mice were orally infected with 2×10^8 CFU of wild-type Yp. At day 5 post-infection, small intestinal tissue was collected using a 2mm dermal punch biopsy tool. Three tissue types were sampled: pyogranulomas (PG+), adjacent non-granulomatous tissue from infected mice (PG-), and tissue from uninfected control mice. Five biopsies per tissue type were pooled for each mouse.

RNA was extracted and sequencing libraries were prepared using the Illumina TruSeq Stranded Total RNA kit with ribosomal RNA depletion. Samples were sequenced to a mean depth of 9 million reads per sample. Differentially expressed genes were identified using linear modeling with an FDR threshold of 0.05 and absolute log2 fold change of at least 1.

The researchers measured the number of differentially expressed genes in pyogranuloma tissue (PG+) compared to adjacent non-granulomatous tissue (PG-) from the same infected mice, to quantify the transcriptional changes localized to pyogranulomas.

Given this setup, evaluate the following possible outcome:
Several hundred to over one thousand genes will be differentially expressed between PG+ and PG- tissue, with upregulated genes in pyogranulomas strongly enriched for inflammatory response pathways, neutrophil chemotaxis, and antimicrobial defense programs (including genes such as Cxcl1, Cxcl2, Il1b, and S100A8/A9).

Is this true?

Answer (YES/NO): YES